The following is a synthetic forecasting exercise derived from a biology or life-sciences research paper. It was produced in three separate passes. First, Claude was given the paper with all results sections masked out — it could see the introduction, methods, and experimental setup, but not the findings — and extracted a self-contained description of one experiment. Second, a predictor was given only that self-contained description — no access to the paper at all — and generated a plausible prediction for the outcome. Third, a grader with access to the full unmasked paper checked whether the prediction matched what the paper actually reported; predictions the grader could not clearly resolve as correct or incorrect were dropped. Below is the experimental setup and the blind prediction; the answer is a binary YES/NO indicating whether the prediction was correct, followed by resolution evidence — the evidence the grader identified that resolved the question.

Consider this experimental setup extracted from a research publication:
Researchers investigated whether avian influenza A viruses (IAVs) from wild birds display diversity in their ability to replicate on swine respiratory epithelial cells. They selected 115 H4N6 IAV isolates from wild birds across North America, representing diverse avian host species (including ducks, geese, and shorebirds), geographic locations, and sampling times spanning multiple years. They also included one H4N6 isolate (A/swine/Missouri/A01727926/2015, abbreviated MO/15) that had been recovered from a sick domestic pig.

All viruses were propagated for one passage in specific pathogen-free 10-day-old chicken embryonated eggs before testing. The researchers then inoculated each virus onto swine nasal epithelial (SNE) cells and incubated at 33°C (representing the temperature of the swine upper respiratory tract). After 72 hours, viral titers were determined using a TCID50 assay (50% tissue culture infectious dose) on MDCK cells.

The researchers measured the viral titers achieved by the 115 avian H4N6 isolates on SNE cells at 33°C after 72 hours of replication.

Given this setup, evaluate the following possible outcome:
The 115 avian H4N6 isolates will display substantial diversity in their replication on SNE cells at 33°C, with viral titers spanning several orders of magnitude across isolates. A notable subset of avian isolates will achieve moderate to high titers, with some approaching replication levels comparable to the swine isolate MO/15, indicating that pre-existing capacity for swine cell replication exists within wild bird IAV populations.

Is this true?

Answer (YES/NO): YES